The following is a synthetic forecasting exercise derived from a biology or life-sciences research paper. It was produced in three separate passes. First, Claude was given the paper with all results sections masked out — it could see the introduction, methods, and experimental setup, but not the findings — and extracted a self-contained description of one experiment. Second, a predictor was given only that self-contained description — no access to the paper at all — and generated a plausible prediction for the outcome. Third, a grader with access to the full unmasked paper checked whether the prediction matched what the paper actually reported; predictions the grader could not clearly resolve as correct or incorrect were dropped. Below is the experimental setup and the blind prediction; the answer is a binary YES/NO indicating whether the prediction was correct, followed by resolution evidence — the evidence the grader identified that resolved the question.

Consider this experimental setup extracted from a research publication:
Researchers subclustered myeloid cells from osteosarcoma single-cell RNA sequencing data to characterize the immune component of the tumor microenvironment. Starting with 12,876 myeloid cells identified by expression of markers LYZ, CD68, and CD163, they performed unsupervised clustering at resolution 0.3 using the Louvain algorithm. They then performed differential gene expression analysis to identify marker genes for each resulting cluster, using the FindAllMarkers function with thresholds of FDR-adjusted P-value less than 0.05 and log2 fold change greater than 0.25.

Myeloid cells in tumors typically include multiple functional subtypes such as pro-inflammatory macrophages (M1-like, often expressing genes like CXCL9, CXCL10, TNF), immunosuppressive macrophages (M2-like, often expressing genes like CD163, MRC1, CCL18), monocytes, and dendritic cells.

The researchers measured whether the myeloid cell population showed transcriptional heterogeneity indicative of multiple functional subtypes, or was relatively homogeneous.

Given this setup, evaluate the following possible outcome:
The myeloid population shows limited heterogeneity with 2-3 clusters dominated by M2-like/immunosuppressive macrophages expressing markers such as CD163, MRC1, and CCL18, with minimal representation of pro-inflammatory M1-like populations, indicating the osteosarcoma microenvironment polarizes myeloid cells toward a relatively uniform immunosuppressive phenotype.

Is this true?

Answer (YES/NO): NO